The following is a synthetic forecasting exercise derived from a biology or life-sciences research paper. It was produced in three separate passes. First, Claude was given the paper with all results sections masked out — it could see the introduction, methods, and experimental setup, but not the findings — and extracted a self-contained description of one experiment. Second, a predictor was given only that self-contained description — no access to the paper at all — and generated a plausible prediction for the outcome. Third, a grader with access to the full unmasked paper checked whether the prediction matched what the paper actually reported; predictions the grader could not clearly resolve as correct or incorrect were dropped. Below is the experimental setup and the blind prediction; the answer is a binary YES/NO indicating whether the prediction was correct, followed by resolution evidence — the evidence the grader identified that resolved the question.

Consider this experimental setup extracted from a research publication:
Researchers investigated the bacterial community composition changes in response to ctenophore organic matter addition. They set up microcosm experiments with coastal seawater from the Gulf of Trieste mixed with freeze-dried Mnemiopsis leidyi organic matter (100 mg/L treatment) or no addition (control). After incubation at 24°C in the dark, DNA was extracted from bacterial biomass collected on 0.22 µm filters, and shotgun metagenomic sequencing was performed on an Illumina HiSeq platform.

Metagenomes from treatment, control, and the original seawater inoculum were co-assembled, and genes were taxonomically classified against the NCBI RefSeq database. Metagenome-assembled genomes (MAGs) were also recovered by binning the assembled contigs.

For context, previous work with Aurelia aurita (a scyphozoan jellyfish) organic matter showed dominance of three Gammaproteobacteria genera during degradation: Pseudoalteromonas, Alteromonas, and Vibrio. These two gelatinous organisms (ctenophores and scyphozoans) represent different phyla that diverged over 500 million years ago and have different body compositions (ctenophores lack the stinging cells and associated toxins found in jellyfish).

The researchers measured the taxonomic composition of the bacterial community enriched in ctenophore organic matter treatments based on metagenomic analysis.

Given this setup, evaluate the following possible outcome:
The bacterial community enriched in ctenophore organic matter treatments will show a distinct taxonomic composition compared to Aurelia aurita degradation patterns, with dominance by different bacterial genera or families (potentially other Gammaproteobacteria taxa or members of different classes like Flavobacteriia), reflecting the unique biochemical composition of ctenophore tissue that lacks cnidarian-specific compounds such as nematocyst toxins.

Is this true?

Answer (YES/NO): NO